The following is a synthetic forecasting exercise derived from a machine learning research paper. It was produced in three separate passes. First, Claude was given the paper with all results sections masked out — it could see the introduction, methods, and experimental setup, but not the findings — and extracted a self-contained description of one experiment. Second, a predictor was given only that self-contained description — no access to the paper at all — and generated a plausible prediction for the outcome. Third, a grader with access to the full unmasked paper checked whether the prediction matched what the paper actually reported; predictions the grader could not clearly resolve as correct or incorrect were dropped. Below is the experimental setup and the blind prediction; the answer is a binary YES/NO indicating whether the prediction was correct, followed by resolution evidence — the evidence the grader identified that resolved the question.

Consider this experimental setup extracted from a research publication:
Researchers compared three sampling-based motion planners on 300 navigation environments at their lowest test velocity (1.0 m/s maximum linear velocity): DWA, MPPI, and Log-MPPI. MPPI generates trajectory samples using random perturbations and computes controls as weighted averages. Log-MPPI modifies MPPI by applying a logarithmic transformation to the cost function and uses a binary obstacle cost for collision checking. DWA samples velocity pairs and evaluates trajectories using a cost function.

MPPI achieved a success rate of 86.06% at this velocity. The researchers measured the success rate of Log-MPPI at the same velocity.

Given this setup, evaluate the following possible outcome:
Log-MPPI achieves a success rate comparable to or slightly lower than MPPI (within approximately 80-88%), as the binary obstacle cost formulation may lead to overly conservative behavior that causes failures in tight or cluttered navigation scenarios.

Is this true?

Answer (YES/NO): NO